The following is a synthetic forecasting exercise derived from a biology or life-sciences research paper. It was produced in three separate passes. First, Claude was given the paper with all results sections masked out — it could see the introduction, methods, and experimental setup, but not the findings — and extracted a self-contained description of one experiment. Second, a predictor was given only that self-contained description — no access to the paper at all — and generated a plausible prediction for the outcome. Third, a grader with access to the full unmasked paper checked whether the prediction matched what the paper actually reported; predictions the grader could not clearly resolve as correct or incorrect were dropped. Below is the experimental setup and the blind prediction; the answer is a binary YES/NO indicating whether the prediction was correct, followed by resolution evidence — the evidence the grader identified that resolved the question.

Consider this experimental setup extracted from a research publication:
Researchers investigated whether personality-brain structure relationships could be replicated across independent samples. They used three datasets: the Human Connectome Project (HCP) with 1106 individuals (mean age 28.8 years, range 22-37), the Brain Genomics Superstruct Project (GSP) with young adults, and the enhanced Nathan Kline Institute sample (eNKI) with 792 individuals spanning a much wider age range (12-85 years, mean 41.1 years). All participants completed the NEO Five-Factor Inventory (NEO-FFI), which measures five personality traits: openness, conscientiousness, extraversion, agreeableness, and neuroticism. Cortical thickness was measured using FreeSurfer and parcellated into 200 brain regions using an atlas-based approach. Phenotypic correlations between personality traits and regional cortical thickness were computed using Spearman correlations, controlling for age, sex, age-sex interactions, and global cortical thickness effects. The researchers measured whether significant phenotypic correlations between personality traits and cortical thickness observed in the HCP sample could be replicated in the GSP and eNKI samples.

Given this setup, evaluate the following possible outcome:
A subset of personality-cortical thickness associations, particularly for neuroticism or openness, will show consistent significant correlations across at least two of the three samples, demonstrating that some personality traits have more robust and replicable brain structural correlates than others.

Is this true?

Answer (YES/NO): NO